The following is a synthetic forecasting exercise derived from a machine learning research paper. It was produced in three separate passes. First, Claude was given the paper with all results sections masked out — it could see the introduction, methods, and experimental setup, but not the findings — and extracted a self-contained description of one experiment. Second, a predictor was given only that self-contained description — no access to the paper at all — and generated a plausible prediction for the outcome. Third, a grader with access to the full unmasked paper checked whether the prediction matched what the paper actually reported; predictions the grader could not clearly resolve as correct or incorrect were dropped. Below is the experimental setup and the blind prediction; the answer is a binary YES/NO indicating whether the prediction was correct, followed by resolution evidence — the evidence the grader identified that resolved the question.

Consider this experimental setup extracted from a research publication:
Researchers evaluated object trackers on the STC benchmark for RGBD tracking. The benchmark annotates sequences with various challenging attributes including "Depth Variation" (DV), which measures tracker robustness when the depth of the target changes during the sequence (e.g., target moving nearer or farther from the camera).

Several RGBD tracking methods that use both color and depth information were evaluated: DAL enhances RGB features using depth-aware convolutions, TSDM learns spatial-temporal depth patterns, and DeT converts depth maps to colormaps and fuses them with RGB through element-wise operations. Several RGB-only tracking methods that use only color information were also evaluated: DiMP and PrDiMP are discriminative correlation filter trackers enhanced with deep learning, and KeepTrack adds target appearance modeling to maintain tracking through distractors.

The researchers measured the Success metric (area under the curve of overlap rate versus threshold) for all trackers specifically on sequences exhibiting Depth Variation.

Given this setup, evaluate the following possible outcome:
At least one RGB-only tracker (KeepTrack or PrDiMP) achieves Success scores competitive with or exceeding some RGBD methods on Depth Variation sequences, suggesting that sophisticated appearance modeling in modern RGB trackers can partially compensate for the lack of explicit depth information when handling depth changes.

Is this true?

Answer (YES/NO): YES